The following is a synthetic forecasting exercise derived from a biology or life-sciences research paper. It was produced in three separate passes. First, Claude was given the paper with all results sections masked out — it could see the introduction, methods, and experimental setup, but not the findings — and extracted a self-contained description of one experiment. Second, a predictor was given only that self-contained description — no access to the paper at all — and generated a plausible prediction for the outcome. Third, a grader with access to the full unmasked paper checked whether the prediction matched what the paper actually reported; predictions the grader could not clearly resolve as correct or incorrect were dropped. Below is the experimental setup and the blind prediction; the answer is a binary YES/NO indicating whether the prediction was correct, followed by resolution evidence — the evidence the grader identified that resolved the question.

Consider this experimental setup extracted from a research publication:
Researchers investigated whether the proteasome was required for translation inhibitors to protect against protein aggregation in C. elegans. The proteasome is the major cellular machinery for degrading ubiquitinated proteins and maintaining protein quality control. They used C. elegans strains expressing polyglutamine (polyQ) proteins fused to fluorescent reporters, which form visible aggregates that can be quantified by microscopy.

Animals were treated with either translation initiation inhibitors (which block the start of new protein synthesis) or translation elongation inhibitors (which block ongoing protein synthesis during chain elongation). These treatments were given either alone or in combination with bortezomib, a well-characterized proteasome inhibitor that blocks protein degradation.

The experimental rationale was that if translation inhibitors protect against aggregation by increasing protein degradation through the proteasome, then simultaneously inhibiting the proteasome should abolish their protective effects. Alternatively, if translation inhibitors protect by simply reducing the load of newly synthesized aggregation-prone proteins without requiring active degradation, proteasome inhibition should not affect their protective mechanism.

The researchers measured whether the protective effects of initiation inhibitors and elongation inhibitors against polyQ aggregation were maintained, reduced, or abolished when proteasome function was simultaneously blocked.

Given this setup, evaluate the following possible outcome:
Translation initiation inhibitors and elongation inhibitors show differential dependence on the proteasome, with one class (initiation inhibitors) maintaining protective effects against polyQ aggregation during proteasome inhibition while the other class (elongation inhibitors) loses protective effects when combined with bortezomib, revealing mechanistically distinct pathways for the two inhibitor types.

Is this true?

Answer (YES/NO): NO